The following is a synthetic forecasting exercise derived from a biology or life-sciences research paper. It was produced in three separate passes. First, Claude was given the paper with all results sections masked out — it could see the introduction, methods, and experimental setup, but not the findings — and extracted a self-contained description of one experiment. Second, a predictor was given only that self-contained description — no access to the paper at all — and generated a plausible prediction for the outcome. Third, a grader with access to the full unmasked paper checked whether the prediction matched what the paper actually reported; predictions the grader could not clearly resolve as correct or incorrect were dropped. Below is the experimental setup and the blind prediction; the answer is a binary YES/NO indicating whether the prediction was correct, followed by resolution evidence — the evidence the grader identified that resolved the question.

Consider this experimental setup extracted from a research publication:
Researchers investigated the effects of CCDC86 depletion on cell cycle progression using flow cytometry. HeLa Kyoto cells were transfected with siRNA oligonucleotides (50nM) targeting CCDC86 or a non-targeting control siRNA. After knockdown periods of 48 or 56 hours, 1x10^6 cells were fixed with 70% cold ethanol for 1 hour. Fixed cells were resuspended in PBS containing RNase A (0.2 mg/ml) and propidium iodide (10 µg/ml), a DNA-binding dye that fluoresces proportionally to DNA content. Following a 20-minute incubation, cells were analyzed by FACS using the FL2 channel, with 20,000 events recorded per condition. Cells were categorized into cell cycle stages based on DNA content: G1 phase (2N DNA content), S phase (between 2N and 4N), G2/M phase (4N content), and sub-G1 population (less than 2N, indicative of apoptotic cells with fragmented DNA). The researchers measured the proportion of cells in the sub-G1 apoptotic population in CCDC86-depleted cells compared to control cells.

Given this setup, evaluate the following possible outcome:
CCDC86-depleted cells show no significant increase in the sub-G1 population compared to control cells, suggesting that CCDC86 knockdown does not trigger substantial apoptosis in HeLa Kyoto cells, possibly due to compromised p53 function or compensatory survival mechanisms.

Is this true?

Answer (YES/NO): NO